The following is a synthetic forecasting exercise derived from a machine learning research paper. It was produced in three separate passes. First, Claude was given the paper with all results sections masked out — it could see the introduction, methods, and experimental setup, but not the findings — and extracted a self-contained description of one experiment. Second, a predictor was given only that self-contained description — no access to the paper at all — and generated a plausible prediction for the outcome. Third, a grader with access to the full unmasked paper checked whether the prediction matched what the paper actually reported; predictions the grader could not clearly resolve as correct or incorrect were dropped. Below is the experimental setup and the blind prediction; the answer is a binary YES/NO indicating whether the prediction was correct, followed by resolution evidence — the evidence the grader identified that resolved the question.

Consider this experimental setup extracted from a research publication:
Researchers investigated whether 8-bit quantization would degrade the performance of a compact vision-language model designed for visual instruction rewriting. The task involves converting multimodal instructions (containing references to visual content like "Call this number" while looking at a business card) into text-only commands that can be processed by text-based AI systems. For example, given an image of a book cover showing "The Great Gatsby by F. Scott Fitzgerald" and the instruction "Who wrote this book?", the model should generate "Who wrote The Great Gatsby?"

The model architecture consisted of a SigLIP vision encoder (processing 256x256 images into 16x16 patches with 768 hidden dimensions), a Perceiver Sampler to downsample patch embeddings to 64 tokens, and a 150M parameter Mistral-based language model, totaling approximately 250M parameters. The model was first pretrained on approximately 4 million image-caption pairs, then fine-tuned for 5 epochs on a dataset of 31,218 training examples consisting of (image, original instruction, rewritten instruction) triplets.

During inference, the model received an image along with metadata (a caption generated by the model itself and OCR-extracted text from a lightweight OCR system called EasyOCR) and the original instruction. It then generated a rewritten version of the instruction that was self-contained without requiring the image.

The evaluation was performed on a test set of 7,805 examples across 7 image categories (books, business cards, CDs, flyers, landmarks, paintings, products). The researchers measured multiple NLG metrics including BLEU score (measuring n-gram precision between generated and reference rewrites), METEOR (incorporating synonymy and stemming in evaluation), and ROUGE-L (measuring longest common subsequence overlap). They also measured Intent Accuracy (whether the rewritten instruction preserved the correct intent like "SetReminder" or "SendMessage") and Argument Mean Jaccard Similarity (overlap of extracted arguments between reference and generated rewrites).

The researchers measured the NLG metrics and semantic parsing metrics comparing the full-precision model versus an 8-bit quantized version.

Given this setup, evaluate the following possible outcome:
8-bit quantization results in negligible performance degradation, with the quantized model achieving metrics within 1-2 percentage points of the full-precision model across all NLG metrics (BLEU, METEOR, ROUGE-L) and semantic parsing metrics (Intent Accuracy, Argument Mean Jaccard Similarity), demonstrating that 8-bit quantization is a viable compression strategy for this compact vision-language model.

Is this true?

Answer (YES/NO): NO